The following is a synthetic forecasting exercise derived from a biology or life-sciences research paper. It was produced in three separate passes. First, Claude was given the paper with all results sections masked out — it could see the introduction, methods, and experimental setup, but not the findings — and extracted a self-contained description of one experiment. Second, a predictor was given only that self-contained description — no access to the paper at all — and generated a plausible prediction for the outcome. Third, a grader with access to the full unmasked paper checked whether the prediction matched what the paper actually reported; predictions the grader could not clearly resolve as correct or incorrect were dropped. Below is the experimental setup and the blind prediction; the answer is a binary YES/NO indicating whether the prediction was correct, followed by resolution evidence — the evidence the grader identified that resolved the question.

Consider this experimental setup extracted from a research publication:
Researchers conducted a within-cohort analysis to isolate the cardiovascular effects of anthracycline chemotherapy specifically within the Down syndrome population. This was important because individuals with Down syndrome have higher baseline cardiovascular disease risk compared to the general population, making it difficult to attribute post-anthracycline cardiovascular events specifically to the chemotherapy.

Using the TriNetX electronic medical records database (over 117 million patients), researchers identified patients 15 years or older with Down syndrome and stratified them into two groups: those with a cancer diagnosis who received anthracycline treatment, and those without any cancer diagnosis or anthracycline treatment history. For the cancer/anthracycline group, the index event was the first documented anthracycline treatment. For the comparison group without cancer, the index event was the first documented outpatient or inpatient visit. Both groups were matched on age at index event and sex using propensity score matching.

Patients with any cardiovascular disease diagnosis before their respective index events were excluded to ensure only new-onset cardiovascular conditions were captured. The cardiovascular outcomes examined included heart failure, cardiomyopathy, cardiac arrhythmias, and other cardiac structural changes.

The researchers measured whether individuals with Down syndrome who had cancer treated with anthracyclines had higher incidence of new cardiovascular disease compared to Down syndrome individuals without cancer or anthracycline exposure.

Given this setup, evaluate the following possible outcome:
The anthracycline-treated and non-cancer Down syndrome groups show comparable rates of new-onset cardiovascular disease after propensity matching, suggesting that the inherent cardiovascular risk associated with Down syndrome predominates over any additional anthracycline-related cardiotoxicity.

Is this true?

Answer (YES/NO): NO